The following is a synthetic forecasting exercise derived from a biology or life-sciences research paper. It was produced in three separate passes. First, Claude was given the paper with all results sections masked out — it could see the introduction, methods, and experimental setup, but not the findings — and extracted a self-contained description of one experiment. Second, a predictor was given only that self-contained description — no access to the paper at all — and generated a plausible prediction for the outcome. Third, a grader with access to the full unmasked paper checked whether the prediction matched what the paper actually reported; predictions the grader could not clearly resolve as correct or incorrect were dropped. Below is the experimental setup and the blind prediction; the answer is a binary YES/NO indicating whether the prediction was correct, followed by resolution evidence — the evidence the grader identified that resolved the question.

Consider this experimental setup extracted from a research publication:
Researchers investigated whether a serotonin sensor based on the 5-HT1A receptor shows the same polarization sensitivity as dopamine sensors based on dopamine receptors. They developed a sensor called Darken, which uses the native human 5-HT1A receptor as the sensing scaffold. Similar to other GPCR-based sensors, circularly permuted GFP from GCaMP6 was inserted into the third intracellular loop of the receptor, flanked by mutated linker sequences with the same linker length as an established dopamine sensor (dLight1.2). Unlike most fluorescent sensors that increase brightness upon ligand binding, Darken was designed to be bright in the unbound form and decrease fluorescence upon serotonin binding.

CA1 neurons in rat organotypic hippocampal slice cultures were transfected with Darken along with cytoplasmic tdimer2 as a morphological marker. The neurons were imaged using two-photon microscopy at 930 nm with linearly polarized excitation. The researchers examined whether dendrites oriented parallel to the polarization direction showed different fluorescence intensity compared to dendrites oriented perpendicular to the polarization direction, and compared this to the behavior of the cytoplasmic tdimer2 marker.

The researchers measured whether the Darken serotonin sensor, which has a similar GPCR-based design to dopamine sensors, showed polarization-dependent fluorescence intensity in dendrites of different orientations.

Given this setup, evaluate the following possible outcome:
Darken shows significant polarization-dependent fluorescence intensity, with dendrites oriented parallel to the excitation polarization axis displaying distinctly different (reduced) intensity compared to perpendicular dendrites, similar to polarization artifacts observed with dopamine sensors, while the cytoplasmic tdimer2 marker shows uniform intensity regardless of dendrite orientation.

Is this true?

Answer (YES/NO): YES